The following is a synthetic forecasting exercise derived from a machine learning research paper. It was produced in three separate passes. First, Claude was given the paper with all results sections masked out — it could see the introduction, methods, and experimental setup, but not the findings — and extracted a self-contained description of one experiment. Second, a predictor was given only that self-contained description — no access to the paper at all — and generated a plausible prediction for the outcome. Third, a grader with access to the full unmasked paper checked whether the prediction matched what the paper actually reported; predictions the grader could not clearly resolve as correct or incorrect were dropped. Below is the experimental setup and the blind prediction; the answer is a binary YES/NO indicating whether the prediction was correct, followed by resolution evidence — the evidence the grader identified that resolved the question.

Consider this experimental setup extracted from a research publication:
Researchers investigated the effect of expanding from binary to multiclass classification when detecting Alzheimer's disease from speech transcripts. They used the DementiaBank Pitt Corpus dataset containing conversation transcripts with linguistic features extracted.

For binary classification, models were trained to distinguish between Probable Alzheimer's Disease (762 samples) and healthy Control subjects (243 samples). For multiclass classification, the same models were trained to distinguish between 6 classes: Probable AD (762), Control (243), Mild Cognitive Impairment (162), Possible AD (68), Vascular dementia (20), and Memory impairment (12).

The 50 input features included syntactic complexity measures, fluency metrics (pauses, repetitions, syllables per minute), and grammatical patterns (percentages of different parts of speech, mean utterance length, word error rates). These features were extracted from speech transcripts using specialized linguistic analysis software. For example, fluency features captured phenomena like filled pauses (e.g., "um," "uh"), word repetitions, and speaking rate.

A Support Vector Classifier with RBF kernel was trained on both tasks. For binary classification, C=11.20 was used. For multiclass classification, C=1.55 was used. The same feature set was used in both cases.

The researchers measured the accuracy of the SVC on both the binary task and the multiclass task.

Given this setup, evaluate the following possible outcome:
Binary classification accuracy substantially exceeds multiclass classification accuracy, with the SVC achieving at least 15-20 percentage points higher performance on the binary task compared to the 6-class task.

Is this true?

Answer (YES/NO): YES